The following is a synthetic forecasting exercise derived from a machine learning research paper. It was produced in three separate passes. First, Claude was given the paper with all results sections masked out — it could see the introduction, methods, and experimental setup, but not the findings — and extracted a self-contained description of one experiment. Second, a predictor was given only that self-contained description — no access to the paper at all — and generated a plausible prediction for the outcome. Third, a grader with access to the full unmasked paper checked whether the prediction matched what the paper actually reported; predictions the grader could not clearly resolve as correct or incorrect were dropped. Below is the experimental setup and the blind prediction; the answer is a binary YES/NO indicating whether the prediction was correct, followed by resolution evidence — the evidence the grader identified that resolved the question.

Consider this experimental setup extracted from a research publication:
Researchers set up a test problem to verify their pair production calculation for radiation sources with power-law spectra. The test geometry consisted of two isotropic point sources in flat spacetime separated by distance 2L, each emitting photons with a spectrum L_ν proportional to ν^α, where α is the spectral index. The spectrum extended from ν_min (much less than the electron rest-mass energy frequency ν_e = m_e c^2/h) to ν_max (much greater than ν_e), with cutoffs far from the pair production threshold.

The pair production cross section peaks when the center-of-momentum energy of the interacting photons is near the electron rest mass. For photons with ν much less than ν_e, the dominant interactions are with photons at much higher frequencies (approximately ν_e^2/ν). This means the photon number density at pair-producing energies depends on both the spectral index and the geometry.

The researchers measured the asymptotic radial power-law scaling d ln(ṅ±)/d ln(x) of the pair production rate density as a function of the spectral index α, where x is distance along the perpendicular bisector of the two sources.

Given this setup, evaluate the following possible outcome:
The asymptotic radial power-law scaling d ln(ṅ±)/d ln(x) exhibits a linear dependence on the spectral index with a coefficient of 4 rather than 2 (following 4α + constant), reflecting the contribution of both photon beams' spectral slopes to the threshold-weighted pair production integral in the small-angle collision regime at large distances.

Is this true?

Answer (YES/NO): NO